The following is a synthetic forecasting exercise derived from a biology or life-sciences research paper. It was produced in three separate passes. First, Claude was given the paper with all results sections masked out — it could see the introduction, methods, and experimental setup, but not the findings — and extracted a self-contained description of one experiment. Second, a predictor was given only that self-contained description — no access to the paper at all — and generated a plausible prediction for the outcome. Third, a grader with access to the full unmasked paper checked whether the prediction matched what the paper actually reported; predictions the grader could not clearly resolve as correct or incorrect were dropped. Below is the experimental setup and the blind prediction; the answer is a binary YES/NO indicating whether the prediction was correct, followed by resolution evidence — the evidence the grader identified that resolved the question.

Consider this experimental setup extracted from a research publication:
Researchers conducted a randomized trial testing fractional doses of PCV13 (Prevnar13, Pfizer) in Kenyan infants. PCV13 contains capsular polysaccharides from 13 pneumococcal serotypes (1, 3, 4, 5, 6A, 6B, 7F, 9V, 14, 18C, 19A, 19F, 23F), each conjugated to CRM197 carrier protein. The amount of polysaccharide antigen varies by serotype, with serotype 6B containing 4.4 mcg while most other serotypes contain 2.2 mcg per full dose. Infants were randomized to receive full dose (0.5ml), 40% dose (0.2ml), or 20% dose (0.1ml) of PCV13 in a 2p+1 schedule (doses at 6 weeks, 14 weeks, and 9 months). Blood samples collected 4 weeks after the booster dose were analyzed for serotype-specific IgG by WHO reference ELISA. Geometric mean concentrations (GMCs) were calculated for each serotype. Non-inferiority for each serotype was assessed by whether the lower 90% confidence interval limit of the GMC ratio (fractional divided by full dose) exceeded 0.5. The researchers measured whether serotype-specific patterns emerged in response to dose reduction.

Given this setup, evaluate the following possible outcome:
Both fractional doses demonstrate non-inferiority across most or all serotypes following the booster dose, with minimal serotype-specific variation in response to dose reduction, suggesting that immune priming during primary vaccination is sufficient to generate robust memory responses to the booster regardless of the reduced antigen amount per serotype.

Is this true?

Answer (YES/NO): NO